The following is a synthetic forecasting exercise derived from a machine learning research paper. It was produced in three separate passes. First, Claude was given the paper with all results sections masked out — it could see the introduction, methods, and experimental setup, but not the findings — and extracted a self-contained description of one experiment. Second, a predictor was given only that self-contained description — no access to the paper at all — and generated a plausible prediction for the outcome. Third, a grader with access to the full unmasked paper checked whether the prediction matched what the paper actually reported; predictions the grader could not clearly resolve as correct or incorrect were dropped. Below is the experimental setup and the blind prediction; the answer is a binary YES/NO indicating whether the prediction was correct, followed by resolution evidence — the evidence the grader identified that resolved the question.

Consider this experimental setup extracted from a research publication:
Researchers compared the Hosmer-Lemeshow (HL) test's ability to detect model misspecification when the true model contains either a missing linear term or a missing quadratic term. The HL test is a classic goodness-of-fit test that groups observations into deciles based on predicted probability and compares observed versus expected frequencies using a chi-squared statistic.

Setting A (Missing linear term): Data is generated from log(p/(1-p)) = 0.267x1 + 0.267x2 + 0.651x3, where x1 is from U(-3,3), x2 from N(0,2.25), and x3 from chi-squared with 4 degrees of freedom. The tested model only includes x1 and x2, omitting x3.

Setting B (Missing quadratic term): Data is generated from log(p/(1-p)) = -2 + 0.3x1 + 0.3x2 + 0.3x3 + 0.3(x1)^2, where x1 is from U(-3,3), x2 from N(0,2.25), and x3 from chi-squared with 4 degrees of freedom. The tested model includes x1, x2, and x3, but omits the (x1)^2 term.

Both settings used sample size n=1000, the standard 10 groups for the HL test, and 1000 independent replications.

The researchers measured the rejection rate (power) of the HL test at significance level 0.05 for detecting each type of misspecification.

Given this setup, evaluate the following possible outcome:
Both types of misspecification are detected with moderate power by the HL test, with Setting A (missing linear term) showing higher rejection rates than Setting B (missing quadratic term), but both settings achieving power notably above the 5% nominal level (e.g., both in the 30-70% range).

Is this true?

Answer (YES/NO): NO